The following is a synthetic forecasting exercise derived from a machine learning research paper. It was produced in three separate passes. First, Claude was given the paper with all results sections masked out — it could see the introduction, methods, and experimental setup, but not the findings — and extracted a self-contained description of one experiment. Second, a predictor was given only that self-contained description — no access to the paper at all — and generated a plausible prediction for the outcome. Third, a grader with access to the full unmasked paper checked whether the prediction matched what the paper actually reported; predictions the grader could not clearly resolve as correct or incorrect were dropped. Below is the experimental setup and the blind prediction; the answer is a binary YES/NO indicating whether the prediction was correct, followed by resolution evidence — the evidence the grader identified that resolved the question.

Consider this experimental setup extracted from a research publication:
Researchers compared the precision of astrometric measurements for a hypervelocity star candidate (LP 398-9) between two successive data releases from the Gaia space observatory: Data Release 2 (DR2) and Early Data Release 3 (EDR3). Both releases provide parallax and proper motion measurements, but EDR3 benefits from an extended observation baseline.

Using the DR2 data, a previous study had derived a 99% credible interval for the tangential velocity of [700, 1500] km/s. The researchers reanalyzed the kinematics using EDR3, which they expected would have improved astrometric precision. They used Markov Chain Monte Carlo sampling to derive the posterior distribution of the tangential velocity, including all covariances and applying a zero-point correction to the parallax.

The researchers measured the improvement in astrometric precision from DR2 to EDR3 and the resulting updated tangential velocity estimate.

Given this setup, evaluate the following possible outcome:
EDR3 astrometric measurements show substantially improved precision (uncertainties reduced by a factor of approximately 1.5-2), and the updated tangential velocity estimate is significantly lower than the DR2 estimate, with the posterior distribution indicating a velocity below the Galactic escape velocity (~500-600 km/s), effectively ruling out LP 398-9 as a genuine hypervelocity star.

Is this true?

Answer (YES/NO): NO